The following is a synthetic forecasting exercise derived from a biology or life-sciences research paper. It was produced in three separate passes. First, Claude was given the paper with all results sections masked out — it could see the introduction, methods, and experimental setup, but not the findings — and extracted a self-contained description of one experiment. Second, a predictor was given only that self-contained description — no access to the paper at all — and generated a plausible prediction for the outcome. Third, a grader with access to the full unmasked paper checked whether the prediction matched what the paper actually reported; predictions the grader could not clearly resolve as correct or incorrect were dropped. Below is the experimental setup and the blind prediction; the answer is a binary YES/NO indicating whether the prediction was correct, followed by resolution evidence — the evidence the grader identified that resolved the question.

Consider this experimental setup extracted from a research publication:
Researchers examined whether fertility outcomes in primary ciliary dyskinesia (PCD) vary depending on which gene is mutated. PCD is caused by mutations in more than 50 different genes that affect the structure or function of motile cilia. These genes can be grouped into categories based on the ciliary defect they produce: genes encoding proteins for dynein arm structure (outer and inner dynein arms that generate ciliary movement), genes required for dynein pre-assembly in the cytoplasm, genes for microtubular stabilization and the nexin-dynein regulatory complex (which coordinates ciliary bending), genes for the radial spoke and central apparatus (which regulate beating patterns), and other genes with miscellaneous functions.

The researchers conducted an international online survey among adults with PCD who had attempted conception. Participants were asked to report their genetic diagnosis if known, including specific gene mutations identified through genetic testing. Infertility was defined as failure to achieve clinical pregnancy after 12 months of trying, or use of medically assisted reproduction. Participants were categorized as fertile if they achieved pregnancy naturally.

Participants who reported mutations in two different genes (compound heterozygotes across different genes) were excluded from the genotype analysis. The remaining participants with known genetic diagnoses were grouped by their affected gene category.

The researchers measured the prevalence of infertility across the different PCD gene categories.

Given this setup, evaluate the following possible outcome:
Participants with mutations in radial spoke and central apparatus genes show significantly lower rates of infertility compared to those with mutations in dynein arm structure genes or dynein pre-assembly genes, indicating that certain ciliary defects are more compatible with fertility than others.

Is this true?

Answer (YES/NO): NO